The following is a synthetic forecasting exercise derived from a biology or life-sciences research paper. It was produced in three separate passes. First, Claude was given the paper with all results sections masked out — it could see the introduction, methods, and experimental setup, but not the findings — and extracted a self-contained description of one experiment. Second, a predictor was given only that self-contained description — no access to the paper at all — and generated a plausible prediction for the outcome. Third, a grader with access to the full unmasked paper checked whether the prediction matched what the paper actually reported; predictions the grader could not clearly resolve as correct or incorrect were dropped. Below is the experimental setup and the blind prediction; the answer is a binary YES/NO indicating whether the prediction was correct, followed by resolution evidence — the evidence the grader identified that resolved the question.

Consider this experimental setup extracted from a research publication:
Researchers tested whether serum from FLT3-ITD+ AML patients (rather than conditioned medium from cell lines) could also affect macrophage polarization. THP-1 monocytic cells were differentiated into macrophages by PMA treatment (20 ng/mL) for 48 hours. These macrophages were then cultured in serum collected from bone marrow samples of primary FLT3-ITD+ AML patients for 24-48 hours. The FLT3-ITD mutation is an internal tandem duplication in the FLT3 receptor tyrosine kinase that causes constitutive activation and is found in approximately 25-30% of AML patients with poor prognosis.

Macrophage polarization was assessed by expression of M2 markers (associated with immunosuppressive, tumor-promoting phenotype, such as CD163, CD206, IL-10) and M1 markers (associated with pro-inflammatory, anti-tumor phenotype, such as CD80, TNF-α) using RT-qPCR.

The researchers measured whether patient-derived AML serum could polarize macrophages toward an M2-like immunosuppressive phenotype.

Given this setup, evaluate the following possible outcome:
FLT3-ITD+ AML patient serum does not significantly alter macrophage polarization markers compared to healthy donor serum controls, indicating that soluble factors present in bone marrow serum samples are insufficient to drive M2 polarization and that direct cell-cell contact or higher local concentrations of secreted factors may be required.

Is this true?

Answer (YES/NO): NO